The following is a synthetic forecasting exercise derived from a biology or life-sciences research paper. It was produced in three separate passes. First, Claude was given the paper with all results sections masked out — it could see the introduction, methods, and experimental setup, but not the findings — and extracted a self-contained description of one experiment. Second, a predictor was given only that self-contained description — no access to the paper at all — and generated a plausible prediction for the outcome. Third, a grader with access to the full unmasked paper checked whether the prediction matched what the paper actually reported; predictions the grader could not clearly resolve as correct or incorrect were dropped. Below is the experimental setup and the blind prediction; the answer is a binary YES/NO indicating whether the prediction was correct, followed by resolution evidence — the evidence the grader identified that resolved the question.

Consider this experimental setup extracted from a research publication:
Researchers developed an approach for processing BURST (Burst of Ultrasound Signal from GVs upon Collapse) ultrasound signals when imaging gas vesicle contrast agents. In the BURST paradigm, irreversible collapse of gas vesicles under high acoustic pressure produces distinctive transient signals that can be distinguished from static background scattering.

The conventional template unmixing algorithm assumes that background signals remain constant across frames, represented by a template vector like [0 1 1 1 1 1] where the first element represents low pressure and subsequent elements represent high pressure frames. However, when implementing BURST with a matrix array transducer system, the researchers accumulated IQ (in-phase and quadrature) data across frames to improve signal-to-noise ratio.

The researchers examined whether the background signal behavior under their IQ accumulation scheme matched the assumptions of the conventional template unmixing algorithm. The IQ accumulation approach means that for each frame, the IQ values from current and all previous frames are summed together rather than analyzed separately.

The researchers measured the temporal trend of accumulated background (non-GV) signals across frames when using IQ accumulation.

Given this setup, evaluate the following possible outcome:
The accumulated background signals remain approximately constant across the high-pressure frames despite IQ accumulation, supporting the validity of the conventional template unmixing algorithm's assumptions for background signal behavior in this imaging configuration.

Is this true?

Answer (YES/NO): NO